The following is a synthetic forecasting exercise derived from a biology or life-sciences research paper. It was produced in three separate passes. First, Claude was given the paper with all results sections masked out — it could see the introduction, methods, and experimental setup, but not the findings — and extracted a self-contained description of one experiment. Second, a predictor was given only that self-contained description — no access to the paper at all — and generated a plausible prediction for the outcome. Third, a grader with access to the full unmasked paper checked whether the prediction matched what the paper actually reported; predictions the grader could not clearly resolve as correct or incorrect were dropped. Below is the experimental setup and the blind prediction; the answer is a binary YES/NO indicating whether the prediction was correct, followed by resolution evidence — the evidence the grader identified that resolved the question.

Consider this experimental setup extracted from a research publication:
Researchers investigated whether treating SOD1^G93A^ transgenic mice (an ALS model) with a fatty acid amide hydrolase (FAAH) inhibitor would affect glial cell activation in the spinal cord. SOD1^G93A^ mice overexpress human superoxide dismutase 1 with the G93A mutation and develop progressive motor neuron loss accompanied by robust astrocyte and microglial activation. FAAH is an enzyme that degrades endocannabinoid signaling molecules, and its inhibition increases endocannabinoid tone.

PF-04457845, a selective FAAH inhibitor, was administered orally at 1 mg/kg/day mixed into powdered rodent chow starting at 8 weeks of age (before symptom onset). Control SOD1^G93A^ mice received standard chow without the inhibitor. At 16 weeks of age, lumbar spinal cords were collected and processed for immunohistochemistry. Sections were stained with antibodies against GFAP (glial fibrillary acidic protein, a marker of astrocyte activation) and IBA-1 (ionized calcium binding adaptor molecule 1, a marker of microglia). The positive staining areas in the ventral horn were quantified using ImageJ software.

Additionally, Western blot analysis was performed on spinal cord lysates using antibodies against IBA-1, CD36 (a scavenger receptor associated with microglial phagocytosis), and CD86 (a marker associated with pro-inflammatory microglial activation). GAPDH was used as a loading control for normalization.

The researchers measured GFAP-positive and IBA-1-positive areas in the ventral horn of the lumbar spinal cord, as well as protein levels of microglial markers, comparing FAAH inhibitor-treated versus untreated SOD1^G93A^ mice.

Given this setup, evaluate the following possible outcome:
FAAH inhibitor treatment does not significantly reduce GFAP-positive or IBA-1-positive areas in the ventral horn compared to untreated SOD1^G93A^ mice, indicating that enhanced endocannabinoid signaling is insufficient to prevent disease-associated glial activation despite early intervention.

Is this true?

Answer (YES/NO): NO